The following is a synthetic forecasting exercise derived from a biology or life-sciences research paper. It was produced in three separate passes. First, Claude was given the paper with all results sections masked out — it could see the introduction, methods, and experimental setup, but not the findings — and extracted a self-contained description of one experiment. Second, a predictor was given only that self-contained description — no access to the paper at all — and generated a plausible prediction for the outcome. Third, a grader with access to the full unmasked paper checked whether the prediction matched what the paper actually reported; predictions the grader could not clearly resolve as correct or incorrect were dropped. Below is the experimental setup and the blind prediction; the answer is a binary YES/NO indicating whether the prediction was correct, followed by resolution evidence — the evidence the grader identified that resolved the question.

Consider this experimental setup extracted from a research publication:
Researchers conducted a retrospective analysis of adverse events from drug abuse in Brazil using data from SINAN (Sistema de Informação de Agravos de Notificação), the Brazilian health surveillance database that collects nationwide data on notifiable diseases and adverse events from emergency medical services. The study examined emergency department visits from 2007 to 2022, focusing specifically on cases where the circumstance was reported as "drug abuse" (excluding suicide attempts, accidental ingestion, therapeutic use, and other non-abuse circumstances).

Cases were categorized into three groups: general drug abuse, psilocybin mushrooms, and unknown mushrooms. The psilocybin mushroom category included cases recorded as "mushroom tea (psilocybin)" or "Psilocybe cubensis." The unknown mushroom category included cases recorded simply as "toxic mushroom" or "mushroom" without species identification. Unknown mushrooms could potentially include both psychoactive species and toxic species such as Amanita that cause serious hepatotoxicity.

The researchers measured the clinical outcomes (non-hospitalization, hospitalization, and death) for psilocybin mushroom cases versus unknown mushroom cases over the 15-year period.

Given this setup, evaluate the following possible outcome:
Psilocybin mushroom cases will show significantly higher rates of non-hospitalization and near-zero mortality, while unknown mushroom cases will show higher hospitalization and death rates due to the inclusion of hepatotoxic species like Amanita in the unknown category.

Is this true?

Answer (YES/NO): NO